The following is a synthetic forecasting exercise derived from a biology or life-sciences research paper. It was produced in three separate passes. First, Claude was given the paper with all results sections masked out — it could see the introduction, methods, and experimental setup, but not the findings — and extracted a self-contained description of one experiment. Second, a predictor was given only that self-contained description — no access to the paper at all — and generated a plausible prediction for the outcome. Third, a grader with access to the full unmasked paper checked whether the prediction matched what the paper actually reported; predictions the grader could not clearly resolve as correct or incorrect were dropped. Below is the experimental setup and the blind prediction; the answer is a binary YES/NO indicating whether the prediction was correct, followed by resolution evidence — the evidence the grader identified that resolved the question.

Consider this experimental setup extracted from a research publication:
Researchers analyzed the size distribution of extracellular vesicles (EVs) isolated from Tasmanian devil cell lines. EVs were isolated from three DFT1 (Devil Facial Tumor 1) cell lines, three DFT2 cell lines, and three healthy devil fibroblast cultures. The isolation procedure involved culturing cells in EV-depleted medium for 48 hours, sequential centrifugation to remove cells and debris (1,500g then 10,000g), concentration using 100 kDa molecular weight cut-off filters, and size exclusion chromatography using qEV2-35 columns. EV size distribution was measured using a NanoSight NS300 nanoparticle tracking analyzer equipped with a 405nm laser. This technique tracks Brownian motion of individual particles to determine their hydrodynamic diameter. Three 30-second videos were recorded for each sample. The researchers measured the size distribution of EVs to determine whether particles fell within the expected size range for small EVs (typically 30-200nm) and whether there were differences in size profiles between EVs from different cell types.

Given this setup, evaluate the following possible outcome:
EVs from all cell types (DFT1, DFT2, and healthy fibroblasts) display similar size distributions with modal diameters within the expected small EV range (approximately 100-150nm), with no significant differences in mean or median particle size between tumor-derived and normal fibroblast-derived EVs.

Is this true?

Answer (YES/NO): NO